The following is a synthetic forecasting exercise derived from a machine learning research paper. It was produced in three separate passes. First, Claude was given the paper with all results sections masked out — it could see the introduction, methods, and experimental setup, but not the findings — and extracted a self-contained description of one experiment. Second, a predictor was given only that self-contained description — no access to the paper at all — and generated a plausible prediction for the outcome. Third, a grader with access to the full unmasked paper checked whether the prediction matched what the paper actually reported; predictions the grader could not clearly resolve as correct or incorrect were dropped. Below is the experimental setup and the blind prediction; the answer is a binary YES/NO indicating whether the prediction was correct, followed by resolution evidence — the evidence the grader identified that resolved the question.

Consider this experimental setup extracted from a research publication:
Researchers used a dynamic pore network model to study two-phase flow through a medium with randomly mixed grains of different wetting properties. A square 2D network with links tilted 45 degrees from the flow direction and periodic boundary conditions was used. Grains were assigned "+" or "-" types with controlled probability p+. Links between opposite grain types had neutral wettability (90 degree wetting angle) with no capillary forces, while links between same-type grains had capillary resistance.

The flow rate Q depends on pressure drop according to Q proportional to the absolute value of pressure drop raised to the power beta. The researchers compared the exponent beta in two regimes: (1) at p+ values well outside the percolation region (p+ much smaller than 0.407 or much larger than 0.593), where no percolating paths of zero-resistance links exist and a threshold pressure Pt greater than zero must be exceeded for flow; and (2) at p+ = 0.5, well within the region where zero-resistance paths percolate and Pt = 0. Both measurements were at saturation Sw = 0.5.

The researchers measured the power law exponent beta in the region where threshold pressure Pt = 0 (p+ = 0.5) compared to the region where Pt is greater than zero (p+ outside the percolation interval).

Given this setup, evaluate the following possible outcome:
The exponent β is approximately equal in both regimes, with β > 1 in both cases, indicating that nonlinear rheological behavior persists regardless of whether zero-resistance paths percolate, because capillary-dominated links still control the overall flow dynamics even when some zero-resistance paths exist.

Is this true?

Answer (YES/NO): NO